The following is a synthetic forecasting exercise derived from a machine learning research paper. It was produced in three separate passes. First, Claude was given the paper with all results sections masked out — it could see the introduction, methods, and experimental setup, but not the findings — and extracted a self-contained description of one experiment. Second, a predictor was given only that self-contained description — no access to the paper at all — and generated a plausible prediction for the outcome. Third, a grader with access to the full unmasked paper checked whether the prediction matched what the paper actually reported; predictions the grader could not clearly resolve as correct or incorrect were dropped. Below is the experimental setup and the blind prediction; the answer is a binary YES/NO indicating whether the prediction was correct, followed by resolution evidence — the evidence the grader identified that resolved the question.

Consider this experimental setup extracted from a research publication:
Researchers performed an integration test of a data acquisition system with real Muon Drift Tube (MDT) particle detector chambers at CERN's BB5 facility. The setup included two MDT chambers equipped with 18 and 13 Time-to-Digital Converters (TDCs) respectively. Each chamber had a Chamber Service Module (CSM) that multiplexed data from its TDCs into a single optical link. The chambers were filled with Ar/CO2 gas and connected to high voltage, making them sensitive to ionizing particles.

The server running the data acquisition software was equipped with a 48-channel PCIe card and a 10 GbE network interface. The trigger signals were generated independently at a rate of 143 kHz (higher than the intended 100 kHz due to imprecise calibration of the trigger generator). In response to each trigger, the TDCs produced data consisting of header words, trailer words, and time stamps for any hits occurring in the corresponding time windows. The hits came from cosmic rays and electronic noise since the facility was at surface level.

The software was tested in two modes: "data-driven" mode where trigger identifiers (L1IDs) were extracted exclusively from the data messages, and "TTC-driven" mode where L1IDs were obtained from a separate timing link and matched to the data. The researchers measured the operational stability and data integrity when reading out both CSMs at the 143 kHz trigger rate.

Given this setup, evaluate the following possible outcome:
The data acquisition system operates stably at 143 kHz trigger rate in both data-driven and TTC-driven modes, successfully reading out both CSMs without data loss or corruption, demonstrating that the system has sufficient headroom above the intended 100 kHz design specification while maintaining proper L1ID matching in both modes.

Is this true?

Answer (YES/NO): YES